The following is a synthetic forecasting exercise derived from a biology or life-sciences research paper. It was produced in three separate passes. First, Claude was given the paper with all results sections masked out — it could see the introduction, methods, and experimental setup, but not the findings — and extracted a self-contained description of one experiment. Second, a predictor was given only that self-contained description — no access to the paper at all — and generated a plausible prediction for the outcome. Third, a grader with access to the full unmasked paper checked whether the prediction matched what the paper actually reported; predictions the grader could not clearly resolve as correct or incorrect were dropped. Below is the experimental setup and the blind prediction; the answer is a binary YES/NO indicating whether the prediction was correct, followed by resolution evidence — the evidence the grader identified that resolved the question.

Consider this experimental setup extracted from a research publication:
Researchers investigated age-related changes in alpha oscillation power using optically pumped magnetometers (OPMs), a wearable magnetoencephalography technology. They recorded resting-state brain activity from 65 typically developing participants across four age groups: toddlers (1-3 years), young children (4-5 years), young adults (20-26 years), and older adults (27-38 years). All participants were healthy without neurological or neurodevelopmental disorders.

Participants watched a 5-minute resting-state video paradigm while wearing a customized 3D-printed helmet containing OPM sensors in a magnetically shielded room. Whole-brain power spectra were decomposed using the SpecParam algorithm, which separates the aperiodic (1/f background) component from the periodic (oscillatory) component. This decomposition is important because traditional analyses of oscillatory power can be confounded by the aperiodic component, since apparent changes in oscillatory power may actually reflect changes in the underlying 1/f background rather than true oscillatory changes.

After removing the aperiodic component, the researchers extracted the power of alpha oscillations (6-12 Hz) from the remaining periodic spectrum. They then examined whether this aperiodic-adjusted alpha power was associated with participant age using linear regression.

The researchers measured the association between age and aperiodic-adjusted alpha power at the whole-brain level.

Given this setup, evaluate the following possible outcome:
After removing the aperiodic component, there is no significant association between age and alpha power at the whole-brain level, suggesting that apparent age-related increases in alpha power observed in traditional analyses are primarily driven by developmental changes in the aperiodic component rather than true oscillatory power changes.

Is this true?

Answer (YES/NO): YES